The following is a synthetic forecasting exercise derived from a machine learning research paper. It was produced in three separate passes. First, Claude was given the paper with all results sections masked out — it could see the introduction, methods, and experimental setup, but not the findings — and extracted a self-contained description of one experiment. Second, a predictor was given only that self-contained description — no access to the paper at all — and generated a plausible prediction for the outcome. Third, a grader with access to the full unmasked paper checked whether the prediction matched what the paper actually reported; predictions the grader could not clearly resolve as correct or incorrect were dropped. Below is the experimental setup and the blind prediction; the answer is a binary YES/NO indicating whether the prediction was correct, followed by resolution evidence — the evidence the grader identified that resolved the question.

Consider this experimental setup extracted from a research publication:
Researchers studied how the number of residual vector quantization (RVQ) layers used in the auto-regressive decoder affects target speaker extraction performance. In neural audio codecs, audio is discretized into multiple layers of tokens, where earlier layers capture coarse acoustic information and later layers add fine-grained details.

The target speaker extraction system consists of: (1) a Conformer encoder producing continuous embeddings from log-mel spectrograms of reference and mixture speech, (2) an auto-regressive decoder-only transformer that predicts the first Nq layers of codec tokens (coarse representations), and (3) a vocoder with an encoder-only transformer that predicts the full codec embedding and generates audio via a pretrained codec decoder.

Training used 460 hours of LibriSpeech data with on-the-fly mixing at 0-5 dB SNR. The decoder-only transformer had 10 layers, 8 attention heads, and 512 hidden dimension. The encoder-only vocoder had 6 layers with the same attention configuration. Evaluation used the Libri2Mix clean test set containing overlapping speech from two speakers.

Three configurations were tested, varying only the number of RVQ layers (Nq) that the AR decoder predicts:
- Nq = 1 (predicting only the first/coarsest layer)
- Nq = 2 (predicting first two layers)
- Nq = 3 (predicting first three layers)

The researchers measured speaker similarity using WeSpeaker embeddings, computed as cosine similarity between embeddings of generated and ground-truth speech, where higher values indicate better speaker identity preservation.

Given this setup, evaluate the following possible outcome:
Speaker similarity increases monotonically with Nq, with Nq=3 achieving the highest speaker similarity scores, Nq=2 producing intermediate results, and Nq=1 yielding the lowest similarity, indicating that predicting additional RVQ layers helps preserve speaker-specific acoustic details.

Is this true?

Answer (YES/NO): NO